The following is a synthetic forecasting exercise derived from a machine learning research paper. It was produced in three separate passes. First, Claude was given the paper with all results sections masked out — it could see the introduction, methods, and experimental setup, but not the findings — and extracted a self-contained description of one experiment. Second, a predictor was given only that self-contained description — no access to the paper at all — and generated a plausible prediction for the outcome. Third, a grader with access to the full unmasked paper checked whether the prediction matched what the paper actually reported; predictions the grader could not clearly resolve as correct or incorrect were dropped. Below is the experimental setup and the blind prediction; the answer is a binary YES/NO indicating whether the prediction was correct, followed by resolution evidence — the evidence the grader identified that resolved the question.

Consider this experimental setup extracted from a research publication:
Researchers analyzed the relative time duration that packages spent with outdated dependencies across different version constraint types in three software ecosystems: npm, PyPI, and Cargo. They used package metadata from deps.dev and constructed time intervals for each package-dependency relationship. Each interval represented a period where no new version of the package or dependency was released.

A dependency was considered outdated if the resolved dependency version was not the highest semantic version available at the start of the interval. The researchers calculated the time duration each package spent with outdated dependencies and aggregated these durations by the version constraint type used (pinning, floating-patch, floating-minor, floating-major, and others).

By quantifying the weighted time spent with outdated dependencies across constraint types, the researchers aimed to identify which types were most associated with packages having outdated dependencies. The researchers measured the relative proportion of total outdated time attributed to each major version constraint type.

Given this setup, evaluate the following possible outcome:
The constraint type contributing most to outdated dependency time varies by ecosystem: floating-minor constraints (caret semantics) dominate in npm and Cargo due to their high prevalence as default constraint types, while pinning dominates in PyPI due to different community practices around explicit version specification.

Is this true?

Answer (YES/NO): YES